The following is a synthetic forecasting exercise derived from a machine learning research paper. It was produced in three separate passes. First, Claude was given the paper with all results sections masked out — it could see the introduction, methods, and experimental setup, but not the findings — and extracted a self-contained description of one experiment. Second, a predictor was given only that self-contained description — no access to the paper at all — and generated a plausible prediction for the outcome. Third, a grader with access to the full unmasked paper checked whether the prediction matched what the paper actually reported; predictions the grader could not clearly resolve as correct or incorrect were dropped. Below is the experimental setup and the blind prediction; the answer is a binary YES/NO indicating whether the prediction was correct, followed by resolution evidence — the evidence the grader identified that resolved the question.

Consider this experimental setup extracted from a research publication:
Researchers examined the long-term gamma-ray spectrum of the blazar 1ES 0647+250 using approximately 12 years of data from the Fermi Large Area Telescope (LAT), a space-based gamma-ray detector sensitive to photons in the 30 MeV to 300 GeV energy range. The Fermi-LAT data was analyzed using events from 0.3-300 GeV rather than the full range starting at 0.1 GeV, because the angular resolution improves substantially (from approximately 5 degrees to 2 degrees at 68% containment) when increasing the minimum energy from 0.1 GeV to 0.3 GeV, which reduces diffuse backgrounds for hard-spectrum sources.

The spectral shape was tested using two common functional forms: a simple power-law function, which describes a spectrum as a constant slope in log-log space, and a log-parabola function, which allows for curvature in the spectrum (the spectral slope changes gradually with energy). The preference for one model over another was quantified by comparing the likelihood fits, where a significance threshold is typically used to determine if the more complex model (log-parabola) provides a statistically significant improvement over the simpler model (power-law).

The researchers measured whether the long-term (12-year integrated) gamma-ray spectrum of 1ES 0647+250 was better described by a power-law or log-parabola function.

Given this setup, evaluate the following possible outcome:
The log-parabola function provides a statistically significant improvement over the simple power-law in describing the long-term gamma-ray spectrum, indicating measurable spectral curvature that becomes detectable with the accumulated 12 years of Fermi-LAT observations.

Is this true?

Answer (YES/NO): YES